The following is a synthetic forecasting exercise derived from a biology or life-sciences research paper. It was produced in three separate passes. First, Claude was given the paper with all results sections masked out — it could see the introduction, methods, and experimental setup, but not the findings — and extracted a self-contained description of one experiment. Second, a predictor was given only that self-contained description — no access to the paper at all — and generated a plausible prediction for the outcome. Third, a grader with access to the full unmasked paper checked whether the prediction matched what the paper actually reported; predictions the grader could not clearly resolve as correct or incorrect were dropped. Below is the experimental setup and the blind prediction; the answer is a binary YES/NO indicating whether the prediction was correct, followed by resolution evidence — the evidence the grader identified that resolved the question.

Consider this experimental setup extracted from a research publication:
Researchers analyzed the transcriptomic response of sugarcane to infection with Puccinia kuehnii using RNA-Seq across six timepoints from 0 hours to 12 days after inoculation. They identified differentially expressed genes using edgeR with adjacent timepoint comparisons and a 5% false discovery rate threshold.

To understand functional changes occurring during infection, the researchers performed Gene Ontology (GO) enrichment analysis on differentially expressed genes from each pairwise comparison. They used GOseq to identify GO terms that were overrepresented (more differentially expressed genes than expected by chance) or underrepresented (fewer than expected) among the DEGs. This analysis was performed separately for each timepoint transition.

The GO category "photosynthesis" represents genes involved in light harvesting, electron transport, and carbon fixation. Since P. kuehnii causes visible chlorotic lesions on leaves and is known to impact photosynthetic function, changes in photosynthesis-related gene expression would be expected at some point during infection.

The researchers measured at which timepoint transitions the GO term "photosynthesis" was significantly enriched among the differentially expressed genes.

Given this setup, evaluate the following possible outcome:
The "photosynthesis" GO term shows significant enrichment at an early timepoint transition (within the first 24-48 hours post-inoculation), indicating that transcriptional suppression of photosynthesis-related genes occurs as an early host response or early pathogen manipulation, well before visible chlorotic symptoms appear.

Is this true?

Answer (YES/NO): YES